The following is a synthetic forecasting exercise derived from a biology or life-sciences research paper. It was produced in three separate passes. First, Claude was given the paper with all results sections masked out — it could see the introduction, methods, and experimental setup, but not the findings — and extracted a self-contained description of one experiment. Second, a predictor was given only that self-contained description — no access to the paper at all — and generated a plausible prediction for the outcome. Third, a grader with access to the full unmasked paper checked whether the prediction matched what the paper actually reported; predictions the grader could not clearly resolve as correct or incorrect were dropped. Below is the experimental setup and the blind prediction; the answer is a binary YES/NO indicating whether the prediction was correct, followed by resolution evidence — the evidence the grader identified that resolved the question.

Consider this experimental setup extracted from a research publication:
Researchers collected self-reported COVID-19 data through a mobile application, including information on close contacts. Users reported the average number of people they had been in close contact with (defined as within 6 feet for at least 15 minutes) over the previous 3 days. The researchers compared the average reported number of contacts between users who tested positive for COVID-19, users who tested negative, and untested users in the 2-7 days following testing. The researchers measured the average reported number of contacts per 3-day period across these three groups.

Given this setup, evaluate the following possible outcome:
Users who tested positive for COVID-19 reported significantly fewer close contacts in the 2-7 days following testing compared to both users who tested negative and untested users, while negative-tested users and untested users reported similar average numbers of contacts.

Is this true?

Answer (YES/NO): YES